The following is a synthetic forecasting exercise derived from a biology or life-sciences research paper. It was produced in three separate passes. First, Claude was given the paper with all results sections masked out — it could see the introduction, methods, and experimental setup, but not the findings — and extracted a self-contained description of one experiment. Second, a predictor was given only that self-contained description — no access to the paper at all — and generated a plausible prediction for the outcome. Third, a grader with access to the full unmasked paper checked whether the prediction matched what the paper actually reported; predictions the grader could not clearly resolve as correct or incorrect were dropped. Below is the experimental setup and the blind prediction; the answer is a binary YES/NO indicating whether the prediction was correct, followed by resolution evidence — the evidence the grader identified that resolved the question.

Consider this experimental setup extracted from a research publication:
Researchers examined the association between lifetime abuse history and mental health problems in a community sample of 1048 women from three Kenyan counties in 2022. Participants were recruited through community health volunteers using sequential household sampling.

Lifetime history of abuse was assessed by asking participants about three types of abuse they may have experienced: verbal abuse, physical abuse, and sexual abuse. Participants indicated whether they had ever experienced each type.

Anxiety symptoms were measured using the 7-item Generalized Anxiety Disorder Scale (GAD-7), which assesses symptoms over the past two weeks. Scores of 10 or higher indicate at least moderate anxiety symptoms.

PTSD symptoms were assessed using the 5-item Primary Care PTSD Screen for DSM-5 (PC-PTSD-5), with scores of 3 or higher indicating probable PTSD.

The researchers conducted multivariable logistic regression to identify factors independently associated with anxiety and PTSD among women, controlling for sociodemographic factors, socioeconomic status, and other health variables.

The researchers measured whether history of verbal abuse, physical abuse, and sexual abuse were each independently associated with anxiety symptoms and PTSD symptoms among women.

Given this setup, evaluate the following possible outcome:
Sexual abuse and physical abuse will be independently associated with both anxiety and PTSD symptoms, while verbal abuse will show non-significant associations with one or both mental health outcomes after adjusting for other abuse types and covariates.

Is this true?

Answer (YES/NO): NO